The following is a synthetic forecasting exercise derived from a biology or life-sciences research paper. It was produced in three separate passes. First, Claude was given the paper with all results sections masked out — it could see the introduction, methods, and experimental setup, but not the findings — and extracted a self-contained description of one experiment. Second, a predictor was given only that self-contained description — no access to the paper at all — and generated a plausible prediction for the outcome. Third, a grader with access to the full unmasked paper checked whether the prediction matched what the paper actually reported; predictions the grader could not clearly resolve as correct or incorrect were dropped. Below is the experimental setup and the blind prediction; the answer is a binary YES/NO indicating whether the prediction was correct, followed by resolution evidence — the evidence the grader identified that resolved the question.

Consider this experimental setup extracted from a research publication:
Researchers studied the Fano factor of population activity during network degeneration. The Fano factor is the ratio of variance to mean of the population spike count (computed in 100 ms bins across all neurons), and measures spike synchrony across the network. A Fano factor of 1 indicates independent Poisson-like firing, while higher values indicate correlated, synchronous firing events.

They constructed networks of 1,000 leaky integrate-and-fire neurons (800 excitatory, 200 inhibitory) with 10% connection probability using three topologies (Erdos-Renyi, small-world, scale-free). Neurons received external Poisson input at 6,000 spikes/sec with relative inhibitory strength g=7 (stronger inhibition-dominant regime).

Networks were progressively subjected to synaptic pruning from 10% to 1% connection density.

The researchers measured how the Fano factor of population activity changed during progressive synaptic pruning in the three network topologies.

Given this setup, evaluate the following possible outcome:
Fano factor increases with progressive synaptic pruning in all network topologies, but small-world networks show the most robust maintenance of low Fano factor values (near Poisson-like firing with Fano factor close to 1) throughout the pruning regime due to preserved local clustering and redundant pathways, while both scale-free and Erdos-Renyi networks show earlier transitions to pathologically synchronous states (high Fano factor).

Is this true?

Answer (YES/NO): NO